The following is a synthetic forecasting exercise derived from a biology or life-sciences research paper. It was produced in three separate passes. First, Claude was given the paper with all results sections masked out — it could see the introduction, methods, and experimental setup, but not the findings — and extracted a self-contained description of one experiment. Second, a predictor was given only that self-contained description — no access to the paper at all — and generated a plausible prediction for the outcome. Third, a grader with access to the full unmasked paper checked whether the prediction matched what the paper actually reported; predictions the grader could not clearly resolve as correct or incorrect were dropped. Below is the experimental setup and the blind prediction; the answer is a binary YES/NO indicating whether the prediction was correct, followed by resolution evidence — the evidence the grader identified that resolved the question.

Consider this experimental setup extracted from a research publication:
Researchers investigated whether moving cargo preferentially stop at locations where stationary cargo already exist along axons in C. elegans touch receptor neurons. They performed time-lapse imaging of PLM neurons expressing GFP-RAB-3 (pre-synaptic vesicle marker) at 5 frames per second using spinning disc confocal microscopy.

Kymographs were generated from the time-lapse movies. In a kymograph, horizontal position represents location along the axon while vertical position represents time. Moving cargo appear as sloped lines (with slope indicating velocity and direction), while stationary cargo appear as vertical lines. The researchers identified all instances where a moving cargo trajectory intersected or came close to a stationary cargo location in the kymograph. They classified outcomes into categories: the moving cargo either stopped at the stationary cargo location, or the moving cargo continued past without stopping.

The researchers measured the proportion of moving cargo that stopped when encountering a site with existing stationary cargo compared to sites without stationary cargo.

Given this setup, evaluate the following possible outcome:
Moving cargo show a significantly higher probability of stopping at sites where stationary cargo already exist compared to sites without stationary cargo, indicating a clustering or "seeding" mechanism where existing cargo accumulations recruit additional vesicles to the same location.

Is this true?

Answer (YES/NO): YES